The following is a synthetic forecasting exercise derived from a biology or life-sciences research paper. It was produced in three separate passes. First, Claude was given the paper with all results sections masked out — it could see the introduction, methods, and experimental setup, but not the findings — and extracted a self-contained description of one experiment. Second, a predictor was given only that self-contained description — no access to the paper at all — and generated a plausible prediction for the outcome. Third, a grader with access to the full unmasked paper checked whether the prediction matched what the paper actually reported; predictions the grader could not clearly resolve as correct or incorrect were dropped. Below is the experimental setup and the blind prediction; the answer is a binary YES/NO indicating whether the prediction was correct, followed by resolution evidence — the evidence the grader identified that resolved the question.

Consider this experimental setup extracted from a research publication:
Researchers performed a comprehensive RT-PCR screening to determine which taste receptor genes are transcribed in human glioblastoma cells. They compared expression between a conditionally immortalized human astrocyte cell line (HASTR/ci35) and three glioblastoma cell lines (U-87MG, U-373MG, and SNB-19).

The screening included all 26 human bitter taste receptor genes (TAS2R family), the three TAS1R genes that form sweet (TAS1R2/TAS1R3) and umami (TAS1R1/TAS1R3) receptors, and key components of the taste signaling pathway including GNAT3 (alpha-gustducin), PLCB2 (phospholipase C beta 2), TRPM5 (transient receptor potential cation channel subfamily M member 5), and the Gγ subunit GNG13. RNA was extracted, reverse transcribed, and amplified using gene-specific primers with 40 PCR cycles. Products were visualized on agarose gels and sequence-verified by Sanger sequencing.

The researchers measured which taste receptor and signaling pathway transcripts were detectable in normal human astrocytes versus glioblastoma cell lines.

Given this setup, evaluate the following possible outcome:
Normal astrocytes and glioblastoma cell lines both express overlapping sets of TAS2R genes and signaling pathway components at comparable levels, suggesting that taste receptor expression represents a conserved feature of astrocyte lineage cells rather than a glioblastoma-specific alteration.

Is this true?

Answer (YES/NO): NO